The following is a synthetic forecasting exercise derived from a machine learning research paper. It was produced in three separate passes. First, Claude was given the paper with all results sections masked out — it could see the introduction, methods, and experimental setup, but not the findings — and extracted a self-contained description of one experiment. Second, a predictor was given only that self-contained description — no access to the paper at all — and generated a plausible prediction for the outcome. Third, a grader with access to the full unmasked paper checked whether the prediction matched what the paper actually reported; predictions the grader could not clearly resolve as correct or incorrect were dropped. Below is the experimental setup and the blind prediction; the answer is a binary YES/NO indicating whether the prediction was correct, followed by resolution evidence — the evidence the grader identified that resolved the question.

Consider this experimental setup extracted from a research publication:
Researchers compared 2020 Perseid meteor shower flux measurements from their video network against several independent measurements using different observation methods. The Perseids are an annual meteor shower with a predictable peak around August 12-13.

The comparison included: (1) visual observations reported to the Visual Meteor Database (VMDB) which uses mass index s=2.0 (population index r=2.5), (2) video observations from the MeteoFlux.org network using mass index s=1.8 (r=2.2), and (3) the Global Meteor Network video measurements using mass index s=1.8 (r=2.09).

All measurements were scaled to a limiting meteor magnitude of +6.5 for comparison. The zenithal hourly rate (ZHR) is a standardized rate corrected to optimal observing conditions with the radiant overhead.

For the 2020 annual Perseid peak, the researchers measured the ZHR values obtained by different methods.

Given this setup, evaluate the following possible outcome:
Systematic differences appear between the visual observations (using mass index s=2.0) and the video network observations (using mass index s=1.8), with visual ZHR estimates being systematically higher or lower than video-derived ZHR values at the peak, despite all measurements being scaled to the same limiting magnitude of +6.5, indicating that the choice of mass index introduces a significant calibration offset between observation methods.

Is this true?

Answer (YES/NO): NO